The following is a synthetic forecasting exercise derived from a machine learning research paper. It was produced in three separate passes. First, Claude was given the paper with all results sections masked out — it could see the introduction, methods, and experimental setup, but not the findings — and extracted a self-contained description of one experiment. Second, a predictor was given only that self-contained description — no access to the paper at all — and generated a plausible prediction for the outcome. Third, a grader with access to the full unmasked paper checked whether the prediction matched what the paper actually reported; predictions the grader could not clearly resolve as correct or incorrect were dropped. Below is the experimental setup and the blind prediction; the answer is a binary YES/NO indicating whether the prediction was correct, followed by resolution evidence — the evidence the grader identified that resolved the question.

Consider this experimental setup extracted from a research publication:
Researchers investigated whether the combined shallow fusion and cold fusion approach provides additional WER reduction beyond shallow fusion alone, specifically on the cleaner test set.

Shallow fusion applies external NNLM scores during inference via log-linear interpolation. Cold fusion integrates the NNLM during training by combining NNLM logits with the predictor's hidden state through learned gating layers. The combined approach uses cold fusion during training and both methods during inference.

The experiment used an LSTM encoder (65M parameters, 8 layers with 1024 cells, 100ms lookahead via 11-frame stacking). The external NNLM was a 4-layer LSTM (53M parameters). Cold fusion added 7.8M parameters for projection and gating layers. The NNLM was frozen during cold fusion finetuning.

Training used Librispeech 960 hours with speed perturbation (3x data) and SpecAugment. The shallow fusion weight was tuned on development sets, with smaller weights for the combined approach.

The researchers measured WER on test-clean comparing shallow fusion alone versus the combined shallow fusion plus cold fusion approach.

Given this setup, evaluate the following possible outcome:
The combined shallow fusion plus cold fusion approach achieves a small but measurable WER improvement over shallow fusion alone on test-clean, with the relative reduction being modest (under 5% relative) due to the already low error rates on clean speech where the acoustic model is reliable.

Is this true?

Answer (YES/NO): NO